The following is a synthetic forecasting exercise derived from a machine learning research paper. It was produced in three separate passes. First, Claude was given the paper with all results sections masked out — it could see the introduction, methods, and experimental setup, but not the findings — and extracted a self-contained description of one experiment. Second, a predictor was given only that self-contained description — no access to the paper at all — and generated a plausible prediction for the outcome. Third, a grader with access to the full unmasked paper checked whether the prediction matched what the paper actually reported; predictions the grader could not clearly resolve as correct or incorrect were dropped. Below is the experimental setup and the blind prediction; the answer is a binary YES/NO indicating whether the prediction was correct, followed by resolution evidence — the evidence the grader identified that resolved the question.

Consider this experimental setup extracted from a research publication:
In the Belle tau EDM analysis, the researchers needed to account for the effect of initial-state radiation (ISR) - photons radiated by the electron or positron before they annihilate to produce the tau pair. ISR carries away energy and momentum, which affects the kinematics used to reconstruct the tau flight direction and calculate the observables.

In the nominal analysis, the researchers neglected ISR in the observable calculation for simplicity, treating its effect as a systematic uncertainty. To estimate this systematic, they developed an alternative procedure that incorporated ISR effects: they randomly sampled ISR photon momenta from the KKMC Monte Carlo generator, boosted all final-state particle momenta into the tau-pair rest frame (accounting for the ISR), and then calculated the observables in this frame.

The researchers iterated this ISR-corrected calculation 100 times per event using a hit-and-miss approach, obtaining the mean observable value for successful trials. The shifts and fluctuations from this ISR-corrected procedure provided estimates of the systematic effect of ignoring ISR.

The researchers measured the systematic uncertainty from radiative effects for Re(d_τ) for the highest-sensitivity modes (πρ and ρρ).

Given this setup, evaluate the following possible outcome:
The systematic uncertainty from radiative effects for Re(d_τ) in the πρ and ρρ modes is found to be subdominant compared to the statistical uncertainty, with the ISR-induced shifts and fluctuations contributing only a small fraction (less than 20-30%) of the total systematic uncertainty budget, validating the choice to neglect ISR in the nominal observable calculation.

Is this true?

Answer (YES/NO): YES